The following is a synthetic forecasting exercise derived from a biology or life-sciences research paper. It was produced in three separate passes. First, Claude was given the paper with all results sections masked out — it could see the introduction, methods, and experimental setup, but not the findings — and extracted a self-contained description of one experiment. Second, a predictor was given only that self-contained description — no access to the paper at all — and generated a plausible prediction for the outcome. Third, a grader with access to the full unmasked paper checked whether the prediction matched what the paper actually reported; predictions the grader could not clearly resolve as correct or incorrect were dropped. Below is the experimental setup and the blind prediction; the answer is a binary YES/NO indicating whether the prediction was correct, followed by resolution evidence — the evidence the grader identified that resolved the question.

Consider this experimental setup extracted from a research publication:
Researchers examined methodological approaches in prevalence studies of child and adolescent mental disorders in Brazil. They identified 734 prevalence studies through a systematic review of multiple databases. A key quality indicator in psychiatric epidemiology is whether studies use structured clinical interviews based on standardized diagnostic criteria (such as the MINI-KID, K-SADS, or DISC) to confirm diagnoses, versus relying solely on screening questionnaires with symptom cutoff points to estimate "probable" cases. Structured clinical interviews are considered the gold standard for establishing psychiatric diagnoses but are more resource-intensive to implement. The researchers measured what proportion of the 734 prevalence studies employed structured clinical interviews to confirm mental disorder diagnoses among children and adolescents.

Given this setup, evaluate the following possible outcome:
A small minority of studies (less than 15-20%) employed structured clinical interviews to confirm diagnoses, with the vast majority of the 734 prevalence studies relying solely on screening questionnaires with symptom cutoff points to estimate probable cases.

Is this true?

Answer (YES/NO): YES